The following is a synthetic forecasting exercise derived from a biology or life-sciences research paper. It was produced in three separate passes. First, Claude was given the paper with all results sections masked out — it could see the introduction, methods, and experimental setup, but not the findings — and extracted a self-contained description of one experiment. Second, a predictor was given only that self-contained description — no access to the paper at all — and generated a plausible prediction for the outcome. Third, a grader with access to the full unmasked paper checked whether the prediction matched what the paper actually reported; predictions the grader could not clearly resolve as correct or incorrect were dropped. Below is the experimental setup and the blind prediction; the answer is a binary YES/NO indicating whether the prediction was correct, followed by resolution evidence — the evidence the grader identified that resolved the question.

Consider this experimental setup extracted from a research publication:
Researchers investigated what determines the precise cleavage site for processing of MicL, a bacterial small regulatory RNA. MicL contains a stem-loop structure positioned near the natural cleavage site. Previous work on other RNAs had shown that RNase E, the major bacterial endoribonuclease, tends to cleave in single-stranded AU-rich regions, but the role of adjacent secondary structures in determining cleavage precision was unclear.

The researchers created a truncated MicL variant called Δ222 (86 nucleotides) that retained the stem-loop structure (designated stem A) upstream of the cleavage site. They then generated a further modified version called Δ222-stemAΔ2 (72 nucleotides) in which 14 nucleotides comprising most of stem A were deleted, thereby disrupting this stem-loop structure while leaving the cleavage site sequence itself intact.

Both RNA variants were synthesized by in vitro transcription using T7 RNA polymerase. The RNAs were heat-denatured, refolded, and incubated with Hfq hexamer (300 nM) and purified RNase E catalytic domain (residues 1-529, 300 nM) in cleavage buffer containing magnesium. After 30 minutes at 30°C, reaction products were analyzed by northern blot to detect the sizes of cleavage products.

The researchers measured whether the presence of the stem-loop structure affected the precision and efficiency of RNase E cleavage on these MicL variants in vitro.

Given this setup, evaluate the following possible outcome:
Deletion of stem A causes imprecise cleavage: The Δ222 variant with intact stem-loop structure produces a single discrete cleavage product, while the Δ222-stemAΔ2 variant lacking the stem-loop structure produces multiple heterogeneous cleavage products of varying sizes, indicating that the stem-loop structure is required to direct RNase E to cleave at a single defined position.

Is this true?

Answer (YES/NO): NO